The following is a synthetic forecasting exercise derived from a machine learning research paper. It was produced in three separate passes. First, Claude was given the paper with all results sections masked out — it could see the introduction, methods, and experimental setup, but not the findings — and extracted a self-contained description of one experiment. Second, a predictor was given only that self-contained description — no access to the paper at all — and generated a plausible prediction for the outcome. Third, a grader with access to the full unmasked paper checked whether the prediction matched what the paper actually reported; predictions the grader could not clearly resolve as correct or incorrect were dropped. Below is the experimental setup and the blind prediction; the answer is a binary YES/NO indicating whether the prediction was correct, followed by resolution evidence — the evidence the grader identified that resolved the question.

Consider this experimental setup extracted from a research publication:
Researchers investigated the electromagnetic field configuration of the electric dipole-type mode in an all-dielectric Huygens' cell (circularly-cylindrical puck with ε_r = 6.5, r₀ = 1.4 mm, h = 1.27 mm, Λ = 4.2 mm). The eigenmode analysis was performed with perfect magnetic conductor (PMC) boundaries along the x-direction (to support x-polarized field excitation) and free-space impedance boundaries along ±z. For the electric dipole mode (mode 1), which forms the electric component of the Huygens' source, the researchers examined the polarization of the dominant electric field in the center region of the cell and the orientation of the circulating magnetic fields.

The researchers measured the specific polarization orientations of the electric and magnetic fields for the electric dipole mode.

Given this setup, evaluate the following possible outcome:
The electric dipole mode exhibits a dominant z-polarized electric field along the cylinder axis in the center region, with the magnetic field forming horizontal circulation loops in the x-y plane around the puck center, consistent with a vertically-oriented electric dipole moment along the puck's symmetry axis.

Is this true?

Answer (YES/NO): NO